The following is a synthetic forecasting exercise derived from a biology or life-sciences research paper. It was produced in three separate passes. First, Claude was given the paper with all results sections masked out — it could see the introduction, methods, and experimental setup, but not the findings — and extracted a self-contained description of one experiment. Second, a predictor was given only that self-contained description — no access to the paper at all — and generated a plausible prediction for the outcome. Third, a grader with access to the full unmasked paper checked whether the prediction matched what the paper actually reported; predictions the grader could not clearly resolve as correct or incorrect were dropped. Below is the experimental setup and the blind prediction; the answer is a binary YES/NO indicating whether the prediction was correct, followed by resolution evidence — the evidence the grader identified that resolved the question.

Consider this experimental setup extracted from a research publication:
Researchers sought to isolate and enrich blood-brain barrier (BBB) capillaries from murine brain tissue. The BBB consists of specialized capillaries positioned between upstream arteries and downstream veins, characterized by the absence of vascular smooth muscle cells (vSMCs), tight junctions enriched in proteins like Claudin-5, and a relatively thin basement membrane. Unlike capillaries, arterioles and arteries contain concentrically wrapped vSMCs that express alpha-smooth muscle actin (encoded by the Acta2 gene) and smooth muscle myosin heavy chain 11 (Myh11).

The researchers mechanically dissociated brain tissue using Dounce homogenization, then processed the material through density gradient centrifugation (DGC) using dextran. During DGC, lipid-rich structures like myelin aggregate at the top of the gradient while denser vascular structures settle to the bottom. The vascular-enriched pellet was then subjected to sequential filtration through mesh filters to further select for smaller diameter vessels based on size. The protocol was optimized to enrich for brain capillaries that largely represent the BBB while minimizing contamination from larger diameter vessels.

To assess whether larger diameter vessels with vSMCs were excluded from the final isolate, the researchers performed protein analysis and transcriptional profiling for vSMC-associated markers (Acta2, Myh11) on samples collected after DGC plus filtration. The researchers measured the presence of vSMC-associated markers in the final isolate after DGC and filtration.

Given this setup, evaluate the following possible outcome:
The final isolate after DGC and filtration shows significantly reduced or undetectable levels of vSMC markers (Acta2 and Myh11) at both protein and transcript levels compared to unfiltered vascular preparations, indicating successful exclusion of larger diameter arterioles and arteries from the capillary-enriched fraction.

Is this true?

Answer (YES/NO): NO